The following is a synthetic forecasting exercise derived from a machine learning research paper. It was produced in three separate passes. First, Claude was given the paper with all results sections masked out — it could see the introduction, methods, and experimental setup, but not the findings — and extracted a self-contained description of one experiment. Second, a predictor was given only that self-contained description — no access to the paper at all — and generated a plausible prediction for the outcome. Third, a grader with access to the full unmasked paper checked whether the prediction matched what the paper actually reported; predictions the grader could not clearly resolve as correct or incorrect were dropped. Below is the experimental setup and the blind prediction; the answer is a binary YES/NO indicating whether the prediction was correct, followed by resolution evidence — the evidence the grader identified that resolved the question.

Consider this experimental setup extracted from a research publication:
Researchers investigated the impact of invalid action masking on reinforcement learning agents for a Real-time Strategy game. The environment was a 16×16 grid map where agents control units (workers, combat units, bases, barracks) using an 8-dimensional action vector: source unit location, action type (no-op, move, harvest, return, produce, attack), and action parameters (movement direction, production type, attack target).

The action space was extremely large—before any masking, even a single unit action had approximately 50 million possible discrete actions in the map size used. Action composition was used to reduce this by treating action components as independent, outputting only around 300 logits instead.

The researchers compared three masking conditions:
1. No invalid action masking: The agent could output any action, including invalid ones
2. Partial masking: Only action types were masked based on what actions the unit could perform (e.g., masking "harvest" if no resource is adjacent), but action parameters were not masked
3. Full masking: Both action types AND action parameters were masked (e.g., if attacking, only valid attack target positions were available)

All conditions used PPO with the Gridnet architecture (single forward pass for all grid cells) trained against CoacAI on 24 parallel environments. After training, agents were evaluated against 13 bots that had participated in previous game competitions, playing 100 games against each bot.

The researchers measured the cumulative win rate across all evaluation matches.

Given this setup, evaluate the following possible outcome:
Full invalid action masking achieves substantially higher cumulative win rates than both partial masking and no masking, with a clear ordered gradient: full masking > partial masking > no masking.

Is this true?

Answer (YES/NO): NO